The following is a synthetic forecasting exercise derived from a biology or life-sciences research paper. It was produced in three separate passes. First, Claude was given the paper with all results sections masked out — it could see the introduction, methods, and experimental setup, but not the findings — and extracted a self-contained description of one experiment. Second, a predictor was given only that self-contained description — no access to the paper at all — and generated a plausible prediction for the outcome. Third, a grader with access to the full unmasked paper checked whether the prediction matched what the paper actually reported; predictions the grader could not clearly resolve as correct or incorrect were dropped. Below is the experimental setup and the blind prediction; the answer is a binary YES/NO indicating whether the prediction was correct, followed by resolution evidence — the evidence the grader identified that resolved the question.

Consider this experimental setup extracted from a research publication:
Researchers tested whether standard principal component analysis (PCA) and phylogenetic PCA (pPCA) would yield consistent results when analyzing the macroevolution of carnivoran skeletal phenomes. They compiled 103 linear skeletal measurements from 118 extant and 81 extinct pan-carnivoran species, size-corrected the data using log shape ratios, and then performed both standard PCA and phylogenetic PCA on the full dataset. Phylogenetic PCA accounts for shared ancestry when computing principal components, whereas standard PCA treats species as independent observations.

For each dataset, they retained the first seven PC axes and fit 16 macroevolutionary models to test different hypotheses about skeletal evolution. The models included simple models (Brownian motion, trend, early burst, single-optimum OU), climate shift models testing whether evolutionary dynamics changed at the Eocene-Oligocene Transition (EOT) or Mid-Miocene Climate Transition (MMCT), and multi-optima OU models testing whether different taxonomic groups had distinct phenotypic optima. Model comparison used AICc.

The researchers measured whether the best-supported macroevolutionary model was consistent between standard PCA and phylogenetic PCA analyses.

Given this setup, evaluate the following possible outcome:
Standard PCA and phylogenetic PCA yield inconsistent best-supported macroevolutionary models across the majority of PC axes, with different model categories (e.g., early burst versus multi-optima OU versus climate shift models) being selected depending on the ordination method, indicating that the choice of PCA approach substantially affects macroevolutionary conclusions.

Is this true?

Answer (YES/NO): NO